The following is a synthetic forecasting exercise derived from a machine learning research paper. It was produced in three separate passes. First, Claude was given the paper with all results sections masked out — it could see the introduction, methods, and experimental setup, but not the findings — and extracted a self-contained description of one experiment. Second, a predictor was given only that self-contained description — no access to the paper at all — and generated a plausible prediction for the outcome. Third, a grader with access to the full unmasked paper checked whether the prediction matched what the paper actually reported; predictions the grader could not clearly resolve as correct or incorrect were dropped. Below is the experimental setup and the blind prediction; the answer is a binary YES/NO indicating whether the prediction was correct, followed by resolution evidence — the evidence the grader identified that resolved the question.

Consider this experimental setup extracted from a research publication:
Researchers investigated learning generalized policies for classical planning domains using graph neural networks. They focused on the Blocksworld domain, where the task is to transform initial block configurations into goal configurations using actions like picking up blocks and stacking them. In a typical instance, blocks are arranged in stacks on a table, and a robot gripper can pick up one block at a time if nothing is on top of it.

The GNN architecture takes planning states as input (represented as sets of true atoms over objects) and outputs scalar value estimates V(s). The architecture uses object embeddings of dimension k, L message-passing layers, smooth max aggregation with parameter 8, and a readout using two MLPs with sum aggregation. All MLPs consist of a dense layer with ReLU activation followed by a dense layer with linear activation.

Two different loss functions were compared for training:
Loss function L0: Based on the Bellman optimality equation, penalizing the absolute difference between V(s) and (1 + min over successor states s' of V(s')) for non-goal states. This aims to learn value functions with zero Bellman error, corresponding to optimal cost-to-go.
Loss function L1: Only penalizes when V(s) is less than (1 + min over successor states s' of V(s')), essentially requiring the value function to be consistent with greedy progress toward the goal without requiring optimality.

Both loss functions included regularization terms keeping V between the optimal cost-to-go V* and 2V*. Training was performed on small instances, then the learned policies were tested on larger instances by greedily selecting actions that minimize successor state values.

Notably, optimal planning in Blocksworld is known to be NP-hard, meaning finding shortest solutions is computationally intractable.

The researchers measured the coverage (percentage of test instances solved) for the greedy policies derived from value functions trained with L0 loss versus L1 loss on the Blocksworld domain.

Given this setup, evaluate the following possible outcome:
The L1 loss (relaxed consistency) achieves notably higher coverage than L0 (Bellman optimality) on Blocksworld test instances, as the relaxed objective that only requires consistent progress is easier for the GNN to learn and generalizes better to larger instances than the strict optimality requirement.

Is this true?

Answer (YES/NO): YES